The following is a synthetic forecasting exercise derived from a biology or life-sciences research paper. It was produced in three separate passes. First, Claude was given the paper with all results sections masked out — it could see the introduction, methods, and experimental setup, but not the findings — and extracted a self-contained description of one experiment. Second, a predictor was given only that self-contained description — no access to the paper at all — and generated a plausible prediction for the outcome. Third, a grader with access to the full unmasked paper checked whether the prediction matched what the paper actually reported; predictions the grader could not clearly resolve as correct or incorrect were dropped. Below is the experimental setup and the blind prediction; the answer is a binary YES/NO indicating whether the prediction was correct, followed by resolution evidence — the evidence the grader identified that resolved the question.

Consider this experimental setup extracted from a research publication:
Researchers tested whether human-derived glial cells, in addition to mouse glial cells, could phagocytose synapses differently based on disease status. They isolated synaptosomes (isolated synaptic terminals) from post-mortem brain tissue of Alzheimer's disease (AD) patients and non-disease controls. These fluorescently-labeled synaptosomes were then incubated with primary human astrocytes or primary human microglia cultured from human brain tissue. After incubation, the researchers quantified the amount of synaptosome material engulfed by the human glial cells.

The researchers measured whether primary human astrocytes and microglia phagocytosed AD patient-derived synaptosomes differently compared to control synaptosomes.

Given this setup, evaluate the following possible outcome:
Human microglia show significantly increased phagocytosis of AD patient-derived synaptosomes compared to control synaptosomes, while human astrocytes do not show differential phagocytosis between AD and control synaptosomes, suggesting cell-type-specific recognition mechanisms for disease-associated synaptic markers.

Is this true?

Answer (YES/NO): NO